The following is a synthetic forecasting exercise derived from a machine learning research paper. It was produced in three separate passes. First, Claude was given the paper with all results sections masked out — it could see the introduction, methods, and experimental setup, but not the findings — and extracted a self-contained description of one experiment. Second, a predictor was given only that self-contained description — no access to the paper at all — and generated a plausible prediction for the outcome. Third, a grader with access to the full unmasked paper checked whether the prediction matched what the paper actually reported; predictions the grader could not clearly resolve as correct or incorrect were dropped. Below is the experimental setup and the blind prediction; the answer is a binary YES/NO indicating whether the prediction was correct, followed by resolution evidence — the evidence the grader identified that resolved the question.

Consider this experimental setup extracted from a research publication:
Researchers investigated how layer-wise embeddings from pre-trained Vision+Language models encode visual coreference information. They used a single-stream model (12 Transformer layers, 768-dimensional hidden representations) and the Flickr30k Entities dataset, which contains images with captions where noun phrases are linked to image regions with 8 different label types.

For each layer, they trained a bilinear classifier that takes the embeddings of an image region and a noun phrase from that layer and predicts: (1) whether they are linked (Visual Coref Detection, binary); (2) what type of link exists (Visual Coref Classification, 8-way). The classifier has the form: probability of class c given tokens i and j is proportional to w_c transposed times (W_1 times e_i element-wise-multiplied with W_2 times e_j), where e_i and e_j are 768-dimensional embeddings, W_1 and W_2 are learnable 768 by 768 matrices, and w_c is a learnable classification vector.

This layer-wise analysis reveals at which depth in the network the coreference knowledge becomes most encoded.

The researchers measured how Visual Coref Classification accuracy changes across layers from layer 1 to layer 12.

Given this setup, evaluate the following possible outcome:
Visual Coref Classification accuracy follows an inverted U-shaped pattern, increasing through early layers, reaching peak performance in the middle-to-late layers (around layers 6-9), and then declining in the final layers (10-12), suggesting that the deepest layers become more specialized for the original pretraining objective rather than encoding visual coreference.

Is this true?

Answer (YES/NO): NO